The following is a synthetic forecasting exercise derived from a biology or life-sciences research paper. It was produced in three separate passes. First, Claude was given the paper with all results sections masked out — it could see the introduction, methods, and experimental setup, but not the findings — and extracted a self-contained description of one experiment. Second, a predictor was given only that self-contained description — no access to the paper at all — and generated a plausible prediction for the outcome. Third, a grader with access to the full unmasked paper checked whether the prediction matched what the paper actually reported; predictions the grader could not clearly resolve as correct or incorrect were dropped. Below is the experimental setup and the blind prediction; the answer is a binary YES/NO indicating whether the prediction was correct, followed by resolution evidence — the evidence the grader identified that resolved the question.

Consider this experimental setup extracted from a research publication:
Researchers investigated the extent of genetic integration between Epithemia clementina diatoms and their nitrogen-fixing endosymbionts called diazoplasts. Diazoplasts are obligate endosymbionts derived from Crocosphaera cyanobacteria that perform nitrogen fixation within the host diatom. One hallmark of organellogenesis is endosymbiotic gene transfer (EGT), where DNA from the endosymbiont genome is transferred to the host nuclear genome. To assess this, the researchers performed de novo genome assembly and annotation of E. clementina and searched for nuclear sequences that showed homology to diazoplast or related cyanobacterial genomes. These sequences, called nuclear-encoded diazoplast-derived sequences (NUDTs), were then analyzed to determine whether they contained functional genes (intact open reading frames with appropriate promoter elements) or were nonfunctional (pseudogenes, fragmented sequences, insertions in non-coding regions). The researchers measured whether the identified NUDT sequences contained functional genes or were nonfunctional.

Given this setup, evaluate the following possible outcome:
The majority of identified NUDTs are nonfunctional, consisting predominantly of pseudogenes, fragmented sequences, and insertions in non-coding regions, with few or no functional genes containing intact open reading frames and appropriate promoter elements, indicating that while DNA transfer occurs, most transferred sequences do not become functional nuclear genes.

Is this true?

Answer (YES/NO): YES